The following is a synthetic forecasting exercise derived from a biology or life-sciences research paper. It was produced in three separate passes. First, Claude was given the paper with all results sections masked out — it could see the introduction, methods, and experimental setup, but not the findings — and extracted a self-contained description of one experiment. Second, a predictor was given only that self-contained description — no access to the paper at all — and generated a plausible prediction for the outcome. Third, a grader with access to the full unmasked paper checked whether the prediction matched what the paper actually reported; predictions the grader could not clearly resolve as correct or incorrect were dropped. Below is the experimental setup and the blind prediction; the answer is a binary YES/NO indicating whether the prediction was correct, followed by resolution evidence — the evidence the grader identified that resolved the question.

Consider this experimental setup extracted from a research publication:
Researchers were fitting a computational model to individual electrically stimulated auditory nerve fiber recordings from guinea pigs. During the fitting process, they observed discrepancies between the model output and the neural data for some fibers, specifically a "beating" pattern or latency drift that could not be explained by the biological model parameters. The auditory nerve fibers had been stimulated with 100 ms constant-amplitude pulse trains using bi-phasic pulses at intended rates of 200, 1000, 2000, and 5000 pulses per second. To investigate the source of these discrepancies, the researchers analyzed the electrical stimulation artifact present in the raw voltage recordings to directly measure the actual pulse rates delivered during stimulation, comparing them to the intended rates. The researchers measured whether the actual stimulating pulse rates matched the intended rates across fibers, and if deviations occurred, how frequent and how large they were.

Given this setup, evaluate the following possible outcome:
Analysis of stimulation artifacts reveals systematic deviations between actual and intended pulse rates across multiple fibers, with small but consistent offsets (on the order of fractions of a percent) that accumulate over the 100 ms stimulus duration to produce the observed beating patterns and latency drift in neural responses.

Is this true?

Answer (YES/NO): NO